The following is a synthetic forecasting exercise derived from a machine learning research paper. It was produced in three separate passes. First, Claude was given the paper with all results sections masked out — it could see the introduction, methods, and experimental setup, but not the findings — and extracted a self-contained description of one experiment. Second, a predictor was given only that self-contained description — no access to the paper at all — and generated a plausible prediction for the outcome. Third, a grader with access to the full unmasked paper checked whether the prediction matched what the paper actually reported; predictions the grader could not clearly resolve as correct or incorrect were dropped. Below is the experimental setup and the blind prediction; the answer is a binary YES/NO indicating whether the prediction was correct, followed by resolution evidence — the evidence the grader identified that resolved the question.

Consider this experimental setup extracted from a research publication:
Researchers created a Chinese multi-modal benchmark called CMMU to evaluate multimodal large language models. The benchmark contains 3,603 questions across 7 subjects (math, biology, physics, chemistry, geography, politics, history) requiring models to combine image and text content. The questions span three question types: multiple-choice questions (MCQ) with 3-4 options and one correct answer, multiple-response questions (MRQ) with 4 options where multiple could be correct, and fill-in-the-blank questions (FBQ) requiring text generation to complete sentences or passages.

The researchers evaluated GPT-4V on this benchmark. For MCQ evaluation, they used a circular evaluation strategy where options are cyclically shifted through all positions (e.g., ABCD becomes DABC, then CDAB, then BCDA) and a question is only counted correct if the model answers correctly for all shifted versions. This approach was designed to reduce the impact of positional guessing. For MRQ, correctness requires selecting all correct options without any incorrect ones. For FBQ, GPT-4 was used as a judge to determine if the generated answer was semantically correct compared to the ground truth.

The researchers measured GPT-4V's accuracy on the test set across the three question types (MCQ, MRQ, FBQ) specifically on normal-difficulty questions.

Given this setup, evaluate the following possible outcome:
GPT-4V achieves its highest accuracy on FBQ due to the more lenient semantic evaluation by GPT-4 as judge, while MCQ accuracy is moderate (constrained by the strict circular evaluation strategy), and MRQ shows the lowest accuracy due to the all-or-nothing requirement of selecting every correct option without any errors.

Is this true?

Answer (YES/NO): NO